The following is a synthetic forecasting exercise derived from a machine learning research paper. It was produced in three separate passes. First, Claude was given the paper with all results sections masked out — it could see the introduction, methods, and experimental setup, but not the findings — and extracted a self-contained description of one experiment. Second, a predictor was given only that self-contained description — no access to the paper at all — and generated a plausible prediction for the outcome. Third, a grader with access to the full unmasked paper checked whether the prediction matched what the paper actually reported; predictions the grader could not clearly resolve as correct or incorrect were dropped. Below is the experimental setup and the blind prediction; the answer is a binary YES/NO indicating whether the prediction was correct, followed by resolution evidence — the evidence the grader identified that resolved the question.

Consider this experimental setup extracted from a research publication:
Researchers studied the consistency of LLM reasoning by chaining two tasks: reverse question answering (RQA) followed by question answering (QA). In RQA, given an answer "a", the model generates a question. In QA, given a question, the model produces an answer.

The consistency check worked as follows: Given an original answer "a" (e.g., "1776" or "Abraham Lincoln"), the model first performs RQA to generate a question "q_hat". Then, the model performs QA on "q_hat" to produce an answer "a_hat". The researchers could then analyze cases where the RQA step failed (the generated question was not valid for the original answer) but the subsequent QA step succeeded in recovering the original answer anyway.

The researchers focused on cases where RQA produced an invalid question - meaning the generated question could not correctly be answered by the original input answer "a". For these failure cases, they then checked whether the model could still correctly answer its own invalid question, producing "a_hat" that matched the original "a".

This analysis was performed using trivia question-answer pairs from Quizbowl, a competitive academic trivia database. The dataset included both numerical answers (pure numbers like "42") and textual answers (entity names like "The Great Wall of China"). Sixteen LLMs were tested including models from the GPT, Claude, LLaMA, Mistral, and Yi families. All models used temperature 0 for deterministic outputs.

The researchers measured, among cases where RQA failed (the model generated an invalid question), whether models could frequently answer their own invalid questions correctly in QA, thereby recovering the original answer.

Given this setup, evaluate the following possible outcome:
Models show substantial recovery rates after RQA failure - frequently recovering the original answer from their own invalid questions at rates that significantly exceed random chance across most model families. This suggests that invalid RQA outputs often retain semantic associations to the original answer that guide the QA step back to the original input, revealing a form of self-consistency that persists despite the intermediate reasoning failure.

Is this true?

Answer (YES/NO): NO